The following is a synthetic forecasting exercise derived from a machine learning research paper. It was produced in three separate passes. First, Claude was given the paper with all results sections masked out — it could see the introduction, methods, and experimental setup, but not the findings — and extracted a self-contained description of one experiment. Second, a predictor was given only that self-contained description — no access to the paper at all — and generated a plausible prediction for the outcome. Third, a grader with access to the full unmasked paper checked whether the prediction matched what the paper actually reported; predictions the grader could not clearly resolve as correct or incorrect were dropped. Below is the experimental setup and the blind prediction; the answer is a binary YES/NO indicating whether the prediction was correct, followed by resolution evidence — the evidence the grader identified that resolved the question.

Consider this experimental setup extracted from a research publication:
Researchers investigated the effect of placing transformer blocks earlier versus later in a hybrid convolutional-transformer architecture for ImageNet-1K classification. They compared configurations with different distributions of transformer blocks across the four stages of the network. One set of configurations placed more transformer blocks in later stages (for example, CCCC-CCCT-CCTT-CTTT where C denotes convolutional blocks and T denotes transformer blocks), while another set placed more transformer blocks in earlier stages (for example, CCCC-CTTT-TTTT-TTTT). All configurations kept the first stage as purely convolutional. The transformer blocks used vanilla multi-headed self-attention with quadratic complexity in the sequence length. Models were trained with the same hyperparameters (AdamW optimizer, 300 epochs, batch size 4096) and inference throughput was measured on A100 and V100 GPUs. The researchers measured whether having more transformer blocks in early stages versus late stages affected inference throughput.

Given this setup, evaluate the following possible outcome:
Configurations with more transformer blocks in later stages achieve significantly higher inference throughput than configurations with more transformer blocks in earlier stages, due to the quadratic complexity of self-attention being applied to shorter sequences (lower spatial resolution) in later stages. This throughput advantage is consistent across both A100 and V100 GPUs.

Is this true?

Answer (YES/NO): YES